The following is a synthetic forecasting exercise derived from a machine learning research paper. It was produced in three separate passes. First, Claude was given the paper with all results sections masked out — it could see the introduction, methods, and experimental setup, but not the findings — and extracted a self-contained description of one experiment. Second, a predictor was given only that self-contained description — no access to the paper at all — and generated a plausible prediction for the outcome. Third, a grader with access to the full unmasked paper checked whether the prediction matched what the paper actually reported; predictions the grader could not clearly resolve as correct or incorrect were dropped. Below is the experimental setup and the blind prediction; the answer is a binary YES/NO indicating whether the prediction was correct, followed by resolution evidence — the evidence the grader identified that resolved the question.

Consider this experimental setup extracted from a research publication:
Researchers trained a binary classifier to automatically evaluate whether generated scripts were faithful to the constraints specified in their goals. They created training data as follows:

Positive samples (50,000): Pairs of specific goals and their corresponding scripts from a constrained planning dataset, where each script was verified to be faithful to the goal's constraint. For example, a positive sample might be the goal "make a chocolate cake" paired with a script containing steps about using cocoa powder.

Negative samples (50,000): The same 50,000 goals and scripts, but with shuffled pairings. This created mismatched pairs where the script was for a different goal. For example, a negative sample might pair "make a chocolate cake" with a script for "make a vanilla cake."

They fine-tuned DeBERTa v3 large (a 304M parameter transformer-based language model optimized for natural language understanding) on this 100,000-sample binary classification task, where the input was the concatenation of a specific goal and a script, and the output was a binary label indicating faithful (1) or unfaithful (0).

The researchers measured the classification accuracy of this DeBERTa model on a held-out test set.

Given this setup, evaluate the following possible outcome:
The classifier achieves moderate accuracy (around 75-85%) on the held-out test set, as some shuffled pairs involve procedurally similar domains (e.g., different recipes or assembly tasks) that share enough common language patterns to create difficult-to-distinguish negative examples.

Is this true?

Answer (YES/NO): NO